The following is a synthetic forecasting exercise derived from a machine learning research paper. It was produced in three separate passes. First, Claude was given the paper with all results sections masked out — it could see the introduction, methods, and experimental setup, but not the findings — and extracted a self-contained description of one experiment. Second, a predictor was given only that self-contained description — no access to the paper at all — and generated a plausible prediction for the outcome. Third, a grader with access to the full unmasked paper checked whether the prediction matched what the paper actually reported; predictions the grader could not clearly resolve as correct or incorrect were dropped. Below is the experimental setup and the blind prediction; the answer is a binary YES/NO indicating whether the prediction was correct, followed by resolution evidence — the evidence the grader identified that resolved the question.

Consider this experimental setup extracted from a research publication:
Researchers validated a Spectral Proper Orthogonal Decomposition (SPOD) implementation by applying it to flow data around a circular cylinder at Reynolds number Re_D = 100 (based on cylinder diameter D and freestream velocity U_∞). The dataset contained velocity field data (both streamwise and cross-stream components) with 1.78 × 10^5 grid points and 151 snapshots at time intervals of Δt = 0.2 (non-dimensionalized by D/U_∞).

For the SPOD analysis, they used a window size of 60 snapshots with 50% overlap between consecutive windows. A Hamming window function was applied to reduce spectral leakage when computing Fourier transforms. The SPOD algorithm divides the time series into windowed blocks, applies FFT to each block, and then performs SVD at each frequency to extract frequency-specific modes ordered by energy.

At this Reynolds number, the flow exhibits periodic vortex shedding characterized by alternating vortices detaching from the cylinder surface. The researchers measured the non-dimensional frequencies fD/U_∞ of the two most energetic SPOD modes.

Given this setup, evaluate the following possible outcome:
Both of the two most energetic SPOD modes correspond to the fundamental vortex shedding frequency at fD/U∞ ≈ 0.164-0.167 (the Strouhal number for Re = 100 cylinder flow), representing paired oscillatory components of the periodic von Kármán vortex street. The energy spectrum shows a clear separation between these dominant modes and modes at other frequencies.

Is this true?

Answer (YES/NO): NO